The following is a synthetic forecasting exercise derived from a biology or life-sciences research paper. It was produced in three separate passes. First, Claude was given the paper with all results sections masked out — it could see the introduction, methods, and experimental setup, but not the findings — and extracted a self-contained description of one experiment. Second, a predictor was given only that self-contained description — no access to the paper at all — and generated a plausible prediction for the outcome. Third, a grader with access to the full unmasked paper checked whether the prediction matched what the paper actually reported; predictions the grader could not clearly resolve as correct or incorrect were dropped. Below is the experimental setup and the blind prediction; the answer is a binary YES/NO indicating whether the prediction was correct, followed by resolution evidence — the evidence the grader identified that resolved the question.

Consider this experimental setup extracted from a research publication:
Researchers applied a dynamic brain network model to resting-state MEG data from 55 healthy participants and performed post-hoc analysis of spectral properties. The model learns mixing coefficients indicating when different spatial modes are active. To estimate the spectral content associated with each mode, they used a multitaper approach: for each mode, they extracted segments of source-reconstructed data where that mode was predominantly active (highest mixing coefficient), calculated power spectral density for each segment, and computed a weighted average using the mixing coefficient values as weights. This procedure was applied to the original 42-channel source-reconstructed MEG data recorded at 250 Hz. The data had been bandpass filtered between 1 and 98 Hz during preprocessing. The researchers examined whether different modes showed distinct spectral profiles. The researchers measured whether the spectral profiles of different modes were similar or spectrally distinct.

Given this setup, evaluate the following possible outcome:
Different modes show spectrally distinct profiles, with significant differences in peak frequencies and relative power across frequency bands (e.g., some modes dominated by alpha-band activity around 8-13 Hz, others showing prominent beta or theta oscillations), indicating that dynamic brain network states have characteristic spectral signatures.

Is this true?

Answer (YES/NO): YES